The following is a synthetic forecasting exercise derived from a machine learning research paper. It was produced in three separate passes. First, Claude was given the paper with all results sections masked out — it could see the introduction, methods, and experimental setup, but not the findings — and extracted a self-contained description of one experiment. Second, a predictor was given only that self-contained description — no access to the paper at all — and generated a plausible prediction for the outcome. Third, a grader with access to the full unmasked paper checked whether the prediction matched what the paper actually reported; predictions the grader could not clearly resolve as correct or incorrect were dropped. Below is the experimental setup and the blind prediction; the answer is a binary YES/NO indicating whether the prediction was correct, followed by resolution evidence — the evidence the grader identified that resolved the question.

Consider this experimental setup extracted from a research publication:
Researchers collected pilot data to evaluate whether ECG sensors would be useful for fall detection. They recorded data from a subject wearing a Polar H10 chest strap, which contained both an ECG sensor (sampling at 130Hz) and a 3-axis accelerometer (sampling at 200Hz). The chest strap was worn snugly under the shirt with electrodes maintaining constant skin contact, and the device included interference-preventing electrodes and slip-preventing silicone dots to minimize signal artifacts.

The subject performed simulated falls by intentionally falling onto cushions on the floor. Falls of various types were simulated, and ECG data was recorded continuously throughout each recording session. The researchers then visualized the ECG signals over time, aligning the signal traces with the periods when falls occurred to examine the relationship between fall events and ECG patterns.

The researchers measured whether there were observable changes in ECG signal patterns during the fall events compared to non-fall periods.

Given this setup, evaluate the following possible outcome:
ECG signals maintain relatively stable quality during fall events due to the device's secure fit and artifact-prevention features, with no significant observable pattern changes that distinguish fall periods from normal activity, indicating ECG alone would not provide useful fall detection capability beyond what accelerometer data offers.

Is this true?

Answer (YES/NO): NO